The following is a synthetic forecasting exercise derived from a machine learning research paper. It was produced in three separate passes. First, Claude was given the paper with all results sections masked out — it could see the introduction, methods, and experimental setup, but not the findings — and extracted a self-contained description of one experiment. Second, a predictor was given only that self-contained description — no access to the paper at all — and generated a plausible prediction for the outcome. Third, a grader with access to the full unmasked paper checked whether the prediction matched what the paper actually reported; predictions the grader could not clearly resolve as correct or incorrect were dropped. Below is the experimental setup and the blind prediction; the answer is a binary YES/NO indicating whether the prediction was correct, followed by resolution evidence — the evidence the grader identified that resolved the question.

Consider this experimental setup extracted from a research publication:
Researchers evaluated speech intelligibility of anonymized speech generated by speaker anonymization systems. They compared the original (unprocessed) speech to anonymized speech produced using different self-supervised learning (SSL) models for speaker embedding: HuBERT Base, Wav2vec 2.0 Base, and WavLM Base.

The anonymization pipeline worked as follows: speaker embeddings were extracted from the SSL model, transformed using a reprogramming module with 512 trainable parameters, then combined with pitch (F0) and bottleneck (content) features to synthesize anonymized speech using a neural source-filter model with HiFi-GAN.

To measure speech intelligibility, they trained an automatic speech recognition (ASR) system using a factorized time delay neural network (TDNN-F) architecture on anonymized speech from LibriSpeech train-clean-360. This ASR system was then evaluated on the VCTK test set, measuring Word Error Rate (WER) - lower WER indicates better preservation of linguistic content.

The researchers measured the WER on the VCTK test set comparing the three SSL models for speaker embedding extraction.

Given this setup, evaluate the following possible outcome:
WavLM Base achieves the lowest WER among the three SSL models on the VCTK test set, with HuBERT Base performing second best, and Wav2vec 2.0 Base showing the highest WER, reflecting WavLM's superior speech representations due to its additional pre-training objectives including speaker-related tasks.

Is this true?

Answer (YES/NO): NO